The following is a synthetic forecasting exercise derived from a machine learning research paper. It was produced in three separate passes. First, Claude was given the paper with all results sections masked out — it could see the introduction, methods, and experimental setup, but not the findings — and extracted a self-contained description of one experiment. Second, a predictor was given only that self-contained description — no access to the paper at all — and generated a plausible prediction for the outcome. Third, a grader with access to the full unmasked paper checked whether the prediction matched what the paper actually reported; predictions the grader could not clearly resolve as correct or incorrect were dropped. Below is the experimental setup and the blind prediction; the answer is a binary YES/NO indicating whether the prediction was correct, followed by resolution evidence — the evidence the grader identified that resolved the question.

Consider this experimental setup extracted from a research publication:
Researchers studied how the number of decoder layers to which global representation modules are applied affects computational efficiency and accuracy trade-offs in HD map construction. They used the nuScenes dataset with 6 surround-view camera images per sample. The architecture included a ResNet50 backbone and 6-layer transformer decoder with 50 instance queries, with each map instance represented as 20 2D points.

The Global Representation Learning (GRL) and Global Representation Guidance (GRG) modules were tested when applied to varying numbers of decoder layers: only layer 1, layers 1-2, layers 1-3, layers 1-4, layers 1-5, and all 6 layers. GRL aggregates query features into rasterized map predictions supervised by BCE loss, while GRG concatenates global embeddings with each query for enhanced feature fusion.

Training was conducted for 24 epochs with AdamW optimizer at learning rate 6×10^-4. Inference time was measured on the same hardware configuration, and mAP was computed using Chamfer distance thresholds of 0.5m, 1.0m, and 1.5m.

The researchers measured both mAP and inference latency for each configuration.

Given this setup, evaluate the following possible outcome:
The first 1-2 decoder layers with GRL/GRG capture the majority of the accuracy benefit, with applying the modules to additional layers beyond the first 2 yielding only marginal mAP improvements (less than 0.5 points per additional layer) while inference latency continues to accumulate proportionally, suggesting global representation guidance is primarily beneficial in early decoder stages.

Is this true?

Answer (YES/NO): NO